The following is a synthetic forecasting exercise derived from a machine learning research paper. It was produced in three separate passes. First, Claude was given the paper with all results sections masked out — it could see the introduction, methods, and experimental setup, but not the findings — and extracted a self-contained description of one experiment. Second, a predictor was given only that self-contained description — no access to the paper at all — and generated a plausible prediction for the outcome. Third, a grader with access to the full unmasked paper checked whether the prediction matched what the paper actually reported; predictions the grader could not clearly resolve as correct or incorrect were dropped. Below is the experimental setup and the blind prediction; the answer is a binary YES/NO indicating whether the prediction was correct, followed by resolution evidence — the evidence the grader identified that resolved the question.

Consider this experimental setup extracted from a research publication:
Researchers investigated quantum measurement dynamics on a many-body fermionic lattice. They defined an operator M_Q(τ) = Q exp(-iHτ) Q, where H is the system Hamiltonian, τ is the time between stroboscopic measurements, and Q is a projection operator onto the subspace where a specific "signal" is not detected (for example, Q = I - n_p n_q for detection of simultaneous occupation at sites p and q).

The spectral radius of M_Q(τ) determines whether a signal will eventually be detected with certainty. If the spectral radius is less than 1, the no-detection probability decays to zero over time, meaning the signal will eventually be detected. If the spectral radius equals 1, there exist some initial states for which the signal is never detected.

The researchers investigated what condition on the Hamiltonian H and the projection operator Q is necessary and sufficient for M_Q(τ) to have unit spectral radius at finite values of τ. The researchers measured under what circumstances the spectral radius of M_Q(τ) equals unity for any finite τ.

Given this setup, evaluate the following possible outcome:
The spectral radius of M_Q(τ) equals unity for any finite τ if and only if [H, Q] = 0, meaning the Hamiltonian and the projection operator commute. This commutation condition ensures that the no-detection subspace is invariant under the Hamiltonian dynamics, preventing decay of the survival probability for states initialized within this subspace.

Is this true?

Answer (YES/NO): NO